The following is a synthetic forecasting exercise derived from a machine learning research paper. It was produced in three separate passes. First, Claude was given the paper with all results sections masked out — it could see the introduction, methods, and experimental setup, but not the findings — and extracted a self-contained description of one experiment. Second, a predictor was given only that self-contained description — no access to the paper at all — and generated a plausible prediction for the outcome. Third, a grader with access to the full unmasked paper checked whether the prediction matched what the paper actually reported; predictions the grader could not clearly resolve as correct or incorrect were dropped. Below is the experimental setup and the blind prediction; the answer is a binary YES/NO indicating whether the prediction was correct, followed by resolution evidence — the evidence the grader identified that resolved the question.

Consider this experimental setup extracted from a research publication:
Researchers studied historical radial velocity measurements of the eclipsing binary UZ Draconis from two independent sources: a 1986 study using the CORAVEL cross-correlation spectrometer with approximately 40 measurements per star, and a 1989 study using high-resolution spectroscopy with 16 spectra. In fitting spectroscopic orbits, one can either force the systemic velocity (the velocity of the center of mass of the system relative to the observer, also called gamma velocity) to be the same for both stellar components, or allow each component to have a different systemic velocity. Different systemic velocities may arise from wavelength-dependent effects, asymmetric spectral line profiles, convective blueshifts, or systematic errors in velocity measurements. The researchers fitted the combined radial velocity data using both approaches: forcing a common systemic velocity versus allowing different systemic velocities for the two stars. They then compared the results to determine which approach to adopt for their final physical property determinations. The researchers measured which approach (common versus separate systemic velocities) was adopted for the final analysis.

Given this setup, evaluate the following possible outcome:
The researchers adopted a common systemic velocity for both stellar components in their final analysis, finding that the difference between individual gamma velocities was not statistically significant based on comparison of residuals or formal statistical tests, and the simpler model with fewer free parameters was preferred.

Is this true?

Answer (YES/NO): NO